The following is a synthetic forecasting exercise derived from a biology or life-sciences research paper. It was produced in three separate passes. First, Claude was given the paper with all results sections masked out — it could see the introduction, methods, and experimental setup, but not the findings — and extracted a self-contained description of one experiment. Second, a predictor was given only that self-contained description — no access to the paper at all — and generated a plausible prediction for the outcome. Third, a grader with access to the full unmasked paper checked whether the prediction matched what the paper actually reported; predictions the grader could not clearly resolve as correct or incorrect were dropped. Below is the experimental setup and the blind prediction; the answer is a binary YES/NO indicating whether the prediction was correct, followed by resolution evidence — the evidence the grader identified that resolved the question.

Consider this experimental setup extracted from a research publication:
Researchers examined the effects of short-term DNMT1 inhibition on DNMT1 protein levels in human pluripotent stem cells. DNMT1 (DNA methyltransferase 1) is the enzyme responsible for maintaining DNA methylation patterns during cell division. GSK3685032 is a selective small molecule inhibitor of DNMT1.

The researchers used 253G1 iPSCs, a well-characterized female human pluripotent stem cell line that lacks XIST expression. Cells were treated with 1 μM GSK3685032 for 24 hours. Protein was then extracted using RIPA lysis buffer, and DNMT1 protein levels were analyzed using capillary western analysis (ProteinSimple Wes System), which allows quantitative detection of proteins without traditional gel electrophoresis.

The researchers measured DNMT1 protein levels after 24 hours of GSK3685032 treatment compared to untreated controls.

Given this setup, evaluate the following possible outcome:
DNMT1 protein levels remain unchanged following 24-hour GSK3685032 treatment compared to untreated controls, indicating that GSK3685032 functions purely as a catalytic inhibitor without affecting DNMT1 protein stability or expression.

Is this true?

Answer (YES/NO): NO